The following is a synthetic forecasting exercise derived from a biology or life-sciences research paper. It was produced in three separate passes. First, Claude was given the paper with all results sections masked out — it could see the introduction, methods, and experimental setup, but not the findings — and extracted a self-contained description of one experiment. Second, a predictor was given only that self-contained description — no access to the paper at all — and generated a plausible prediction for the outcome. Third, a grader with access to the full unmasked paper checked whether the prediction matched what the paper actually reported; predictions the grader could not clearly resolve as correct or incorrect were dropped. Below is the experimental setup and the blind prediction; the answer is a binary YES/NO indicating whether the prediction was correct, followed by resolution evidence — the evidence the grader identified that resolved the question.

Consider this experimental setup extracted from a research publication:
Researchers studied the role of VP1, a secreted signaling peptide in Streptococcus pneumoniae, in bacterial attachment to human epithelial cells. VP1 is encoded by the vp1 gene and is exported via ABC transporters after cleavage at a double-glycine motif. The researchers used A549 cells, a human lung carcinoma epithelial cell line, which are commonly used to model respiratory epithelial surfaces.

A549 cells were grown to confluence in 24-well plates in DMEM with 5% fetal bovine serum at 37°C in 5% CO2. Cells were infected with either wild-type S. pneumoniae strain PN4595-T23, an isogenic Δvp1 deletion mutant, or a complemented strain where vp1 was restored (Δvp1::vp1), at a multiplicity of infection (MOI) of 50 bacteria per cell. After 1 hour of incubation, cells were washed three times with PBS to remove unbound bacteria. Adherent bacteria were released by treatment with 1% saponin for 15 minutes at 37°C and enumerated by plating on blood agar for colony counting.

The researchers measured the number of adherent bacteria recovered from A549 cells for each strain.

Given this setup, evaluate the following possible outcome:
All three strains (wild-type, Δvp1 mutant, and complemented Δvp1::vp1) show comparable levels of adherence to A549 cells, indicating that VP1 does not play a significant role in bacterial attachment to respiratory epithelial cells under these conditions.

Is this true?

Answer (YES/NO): NO